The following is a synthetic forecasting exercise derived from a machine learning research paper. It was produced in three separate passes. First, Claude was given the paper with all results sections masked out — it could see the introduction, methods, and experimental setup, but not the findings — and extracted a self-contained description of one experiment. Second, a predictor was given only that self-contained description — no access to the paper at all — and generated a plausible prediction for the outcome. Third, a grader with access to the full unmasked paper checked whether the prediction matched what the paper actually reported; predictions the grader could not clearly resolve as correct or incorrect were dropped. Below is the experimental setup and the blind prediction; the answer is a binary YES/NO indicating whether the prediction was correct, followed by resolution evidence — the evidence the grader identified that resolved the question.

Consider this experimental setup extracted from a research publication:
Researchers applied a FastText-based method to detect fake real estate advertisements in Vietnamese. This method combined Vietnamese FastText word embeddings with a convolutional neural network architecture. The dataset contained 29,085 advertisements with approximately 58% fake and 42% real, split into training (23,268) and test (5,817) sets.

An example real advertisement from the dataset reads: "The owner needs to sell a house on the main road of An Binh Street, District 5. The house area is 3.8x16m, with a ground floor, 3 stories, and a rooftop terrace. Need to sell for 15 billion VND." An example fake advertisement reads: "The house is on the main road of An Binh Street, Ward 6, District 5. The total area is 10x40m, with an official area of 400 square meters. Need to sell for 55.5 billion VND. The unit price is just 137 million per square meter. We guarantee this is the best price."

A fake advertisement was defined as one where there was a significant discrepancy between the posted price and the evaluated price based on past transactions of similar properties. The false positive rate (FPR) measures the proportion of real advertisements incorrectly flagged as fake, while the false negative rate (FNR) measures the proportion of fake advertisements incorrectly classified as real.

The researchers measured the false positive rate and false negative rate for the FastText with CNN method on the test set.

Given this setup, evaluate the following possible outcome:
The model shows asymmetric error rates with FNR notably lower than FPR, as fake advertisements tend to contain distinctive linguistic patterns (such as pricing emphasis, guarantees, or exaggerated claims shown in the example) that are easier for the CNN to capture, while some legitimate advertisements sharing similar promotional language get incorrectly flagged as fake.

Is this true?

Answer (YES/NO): NO